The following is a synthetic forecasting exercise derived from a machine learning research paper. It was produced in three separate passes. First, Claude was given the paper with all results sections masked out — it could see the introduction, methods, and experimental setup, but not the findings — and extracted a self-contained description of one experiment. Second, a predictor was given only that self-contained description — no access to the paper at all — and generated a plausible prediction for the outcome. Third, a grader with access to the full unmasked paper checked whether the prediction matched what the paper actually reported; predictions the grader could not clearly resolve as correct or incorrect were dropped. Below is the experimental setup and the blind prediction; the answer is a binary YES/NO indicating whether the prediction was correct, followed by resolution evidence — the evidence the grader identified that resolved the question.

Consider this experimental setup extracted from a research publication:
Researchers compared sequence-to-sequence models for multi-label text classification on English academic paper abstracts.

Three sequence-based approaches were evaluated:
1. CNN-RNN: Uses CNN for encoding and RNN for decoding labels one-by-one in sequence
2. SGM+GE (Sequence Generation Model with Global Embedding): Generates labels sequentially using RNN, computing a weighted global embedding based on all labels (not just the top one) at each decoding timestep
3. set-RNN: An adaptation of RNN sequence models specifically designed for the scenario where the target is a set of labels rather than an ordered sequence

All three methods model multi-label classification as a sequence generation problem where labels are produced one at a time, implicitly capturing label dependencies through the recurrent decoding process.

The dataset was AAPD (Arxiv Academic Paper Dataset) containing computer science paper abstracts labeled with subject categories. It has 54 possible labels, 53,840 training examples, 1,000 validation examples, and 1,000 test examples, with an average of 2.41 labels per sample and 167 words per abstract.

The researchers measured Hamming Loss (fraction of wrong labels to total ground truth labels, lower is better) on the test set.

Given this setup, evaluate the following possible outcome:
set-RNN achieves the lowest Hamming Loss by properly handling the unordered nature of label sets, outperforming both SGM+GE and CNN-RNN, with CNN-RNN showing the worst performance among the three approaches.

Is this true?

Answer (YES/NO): YES